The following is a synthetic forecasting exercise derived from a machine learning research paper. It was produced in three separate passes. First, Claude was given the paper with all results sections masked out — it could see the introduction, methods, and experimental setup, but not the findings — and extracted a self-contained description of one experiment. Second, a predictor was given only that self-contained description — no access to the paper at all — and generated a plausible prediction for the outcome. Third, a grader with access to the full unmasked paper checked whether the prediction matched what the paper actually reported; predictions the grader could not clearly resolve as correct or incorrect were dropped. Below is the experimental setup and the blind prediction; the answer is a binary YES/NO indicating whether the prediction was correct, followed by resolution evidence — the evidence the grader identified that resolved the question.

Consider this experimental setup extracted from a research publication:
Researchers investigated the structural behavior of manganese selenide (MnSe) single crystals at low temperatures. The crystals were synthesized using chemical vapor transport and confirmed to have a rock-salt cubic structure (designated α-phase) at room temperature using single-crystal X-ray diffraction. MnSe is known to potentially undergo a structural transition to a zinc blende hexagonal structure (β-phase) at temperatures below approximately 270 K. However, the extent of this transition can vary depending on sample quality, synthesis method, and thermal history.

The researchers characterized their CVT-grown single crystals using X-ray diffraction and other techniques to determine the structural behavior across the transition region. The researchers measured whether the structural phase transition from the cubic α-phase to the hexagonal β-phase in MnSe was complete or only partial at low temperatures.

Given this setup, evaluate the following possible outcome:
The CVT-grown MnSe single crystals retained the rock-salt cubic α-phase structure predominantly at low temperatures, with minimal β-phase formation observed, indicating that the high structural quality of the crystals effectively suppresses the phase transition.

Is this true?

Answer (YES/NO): NO